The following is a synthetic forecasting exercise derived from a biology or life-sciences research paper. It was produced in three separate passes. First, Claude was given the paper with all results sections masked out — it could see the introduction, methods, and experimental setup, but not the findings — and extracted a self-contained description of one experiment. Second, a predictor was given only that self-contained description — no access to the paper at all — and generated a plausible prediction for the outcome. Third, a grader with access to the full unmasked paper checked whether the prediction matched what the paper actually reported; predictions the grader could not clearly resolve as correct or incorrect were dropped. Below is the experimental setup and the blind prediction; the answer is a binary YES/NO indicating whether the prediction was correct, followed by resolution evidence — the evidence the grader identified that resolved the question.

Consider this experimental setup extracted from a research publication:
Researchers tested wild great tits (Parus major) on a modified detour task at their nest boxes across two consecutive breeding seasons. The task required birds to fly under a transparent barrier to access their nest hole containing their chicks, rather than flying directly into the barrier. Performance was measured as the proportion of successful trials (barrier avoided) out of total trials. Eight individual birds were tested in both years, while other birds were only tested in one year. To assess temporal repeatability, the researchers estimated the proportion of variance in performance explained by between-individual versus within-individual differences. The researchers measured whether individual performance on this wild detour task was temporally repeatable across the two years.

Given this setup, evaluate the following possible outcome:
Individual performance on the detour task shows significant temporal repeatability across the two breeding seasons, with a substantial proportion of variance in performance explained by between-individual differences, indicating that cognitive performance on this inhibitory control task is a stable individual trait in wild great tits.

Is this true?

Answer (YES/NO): NO